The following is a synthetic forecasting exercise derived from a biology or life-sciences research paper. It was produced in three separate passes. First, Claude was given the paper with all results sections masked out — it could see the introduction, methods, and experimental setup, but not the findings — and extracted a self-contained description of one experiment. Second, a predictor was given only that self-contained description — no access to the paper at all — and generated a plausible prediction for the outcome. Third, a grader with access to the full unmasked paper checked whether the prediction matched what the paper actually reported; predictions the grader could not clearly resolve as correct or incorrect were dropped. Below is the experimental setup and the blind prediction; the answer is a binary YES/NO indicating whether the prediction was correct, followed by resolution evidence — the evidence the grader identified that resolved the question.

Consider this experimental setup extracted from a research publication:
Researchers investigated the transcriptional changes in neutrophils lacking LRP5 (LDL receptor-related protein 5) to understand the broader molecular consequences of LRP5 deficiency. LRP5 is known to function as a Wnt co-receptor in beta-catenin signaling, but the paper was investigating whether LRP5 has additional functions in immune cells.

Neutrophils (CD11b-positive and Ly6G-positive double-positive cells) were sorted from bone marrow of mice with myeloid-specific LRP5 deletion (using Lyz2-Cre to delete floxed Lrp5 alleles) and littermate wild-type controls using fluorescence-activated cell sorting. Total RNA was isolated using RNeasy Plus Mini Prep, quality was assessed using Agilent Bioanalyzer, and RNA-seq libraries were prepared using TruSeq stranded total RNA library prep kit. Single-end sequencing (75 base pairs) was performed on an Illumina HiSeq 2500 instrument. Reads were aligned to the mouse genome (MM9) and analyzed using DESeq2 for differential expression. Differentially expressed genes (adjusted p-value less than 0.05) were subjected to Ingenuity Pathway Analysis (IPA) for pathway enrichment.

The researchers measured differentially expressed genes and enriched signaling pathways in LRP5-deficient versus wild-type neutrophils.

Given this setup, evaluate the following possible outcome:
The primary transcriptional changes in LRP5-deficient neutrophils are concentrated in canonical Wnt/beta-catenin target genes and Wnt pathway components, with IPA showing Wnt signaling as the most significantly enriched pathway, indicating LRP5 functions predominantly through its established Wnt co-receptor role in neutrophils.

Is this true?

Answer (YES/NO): NO